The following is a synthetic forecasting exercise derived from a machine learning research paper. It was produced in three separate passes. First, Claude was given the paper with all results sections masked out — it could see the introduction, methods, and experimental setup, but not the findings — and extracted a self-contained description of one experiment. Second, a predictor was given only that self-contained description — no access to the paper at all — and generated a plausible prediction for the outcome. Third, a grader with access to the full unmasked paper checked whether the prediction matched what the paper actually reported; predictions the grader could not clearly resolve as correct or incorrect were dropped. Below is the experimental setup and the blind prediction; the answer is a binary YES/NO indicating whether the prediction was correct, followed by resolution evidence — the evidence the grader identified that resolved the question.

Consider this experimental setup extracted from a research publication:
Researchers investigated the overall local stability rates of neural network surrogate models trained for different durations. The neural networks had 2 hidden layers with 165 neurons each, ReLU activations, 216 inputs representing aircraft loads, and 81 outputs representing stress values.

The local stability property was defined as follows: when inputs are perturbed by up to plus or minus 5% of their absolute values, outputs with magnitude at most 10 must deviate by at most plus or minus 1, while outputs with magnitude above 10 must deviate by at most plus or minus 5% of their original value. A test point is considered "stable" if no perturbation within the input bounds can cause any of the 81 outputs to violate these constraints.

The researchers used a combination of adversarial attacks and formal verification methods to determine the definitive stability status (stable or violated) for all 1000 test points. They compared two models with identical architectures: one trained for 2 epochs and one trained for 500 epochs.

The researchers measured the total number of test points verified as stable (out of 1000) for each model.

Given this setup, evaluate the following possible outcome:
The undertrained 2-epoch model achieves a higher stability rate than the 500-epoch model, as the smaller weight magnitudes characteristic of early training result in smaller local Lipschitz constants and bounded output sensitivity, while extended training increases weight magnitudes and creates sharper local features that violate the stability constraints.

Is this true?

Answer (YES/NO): YES